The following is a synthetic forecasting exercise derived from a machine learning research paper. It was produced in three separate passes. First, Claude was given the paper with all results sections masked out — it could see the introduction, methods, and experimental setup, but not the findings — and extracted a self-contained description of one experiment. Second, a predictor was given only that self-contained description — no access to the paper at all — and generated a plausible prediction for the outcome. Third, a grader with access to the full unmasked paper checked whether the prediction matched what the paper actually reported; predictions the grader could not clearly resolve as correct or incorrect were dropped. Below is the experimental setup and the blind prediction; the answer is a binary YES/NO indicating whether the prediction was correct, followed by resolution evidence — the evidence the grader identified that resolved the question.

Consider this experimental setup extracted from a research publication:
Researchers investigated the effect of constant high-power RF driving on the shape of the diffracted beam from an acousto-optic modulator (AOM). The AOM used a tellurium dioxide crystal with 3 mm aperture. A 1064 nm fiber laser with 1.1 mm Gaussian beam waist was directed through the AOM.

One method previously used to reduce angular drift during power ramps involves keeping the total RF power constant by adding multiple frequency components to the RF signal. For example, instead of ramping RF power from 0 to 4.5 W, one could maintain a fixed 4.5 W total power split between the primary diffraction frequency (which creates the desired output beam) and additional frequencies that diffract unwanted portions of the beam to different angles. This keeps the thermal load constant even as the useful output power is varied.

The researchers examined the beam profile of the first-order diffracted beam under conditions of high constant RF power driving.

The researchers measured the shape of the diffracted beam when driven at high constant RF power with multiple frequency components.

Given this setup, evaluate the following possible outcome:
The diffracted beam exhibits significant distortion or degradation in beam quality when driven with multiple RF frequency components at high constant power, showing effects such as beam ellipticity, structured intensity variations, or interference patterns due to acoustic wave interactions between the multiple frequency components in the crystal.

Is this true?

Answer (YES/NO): YES